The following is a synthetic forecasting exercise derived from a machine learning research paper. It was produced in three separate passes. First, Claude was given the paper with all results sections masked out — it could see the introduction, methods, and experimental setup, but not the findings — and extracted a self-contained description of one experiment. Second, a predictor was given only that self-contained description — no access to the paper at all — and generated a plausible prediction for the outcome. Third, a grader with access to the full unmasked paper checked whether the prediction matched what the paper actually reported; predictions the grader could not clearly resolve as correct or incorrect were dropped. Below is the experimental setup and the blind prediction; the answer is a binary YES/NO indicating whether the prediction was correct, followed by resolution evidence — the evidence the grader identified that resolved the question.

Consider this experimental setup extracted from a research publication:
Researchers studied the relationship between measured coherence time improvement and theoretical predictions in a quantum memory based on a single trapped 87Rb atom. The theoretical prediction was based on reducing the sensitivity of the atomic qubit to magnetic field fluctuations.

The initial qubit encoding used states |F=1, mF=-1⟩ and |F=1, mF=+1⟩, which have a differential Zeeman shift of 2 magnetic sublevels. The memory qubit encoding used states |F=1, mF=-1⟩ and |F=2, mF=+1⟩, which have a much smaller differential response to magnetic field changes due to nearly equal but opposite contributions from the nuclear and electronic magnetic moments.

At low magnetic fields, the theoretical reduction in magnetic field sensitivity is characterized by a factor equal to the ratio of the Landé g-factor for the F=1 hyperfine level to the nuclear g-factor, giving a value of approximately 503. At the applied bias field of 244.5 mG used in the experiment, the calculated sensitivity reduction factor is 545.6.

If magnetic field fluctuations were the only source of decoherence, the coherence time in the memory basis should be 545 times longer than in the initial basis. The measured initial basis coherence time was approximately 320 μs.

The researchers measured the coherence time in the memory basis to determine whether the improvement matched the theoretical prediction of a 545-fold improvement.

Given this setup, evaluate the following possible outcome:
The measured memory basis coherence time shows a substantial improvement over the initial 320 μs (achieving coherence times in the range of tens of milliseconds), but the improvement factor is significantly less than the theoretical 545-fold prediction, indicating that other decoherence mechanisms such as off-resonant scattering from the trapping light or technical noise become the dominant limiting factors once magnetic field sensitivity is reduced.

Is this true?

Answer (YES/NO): NO